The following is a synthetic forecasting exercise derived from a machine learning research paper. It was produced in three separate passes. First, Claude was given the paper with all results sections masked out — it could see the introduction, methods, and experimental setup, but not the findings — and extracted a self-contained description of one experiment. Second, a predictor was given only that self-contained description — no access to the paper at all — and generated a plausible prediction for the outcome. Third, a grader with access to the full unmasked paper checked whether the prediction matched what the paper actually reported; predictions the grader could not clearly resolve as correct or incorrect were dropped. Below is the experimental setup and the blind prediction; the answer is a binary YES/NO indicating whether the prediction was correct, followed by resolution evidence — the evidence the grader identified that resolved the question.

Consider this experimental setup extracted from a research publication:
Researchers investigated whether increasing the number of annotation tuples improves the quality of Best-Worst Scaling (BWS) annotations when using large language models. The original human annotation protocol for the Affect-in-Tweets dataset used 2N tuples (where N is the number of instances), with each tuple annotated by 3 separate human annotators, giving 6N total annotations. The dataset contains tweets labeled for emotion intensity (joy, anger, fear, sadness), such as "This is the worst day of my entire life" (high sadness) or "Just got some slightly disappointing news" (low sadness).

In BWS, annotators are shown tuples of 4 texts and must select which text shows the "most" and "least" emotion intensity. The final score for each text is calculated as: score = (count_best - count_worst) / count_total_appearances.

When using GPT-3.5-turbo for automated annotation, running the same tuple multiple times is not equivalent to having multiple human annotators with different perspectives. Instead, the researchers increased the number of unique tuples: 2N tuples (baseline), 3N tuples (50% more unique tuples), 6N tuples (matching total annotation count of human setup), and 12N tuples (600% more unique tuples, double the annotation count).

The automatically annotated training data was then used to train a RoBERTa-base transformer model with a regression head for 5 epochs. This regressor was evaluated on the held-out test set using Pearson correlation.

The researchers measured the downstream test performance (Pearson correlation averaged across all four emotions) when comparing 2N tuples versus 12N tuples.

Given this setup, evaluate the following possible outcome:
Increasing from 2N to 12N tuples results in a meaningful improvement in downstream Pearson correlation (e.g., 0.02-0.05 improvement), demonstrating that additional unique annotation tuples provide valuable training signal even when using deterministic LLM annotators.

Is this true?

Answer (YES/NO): NO